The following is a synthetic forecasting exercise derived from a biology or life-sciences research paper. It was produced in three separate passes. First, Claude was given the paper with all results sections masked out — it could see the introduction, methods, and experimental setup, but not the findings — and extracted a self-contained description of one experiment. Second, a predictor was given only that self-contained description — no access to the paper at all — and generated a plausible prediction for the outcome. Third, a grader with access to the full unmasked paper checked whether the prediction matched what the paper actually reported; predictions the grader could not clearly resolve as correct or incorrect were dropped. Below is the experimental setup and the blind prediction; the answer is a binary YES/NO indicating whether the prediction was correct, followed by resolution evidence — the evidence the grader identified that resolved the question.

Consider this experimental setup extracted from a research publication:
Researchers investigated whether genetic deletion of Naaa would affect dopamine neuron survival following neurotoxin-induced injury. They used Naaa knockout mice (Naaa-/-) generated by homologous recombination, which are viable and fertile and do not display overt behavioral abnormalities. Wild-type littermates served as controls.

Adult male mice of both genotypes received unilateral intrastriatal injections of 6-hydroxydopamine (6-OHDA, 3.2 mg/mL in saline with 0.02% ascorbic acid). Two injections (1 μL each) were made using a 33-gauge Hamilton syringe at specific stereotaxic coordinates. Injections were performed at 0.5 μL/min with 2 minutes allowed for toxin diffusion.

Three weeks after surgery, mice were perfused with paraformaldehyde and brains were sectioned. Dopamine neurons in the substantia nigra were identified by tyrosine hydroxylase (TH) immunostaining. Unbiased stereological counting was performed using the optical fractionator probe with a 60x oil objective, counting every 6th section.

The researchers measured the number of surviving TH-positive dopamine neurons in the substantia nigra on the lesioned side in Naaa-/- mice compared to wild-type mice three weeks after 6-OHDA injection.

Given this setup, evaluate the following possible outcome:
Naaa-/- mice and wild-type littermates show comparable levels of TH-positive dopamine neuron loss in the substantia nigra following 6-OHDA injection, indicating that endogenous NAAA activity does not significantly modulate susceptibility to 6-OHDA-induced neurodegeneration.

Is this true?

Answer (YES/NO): NO